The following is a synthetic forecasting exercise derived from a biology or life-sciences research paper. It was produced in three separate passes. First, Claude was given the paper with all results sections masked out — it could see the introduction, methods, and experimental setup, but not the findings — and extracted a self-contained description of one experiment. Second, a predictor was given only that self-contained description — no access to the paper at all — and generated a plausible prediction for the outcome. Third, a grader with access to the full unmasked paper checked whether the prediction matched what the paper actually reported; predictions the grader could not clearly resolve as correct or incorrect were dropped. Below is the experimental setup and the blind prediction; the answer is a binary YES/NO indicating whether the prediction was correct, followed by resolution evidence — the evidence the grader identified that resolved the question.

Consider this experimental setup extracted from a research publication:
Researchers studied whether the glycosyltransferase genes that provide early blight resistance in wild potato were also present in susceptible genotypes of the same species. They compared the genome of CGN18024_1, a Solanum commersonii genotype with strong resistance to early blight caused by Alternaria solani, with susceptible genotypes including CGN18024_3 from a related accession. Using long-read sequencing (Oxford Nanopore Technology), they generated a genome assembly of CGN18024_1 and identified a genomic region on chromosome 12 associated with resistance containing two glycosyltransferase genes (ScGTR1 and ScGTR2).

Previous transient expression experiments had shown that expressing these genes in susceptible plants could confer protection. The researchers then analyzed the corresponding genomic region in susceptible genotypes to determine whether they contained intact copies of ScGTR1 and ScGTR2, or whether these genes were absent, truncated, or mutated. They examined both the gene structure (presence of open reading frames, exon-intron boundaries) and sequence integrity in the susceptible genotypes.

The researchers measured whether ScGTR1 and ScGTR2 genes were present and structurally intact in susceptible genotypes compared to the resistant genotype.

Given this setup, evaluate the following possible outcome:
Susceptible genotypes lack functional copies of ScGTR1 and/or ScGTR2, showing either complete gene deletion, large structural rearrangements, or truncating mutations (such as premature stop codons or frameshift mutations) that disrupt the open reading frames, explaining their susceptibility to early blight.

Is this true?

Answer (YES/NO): YES